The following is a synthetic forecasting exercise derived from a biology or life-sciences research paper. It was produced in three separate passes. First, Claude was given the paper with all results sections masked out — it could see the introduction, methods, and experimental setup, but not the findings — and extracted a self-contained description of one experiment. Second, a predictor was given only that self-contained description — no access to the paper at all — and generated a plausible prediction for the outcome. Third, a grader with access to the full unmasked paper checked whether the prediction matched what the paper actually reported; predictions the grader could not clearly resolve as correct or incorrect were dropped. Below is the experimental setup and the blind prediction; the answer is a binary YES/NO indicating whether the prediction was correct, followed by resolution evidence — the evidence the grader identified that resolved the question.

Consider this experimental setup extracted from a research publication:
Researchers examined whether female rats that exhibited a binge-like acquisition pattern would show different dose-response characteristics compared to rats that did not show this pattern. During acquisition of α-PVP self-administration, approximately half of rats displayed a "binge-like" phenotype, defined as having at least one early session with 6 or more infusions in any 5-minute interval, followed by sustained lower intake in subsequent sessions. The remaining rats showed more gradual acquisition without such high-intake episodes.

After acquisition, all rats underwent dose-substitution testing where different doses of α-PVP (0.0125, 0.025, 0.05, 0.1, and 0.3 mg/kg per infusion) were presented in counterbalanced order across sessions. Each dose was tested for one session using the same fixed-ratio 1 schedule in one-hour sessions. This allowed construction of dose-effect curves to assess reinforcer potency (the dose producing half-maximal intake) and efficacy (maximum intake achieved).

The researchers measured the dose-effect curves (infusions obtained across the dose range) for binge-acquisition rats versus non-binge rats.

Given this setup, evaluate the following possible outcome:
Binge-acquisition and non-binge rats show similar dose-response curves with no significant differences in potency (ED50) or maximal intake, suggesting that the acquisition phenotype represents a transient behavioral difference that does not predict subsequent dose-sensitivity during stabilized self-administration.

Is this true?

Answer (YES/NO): YES